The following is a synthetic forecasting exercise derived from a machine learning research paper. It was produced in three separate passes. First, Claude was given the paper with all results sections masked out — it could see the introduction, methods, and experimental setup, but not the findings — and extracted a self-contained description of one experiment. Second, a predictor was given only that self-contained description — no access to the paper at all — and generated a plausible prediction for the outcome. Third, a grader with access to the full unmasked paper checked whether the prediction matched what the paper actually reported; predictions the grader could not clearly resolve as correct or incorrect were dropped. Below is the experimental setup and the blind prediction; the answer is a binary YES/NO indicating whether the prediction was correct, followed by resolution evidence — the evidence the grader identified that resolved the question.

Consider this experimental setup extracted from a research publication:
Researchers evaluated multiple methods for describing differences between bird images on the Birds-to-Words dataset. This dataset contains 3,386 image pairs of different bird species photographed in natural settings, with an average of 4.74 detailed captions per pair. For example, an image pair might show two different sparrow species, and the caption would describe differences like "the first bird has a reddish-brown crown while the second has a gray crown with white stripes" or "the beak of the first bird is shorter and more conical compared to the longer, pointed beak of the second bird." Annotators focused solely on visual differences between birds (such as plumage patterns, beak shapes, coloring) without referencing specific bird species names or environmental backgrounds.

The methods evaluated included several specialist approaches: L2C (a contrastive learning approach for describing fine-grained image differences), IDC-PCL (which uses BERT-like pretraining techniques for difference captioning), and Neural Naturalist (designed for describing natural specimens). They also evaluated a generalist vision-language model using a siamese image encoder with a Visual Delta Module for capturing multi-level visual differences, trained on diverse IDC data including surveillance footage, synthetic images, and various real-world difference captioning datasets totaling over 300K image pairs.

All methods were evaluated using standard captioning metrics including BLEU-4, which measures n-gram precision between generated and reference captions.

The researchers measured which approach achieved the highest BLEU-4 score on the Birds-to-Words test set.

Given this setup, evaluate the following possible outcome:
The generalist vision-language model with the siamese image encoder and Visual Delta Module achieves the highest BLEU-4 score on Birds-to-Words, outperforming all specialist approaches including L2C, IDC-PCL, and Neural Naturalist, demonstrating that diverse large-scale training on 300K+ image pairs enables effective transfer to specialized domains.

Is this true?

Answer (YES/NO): NO